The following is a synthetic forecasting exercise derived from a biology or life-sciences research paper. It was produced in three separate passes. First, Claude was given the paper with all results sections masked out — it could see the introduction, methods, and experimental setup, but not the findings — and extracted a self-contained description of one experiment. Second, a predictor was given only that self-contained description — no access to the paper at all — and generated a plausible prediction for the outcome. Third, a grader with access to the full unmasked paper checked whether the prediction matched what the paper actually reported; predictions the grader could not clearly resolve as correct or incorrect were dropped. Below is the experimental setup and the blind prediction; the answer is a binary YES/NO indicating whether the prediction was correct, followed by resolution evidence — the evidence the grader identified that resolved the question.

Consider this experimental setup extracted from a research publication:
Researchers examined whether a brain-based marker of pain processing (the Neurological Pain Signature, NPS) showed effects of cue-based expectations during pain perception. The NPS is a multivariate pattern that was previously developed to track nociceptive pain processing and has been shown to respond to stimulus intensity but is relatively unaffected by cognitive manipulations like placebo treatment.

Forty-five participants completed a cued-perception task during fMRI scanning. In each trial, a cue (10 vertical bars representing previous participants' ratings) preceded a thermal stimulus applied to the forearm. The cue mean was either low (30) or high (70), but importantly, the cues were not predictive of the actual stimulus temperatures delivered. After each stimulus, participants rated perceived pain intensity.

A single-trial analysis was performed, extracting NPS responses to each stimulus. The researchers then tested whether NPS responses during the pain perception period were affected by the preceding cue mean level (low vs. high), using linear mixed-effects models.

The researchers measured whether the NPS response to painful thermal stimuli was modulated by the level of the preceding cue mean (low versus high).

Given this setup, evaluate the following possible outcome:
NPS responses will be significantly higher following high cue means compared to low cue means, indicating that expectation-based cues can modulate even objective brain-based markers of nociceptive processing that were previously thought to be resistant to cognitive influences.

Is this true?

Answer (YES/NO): NO